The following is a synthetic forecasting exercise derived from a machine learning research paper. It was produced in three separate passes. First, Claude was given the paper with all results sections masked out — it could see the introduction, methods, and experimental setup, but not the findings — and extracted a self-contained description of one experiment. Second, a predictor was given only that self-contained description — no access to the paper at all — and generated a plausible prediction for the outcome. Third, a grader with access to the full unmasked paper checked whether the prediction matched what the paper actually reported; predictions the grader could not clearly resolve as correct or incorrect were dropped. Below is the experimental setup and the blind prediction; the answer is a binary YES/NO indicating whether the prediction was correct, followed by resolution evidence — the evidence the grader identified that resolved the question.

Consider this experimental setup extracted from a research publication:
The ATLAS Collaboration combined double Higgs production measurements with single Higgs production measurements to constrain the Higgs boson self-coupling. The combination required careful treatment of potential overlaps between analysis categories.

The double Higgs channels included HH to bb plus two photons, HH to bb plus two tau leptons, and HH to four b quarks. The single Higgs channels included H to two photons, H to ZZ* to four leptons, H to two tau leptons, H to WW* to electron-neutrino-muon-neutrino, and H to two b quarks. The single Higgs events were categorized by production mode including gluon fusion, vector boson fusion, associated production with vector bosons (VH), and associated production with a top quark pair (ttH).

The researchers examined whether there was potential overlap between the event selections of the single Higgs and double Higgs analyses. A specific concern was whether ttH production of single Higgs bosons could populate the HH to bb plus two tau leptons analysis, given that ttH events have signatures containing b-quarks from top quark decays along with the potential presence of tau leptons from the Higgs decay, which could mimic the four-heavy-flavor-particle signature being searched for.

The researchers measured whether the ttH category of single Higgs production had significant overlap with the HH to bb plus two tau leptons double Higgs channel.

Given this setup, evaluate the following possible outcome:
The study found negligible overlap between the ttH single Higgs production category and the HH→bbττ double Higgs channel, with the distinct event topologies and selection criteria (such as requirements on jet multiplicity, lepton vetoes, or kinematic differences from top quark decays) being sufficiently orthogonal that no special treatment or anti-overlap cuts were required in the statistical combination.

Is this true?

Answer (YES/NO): NO